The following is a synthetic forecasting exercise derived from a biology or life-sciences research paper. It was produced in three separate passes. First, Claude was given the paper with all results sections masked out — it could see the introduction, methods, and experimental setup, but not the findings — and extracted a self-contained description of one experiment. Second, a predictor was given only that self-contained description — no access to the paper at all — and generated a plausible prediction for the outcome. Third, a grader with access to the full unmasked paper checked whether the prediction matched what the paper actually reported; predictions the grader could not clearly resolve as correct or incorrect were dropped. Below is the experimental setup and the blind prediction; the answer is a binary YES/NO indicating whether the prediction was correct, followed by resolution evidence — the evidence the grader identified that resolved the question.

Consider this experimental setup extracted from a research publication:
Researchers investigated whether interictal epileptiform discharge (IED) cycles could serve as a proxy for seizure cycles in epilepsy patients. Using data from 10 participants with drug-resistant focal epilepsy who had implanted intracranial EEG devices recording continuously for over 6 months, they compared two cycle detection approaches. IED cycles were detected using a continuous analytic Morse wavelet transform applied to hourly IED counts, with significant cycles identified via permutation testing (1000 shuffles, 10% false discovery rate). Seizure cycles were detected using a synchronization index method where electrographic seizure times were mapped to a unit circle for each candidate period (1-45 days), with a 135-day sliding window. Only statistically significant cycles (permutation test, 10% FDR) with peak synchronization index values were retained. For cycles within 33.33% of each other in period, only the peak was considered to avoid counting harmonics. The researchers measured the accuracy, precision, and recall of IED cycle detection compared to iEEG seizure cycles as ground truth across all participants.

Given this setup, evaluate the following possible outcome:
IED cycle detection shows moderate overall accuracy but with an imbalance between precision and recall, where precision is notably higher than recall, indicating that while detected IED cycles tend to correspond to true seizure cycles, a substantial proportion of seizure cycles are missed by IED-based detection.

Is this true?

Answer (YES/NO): NO